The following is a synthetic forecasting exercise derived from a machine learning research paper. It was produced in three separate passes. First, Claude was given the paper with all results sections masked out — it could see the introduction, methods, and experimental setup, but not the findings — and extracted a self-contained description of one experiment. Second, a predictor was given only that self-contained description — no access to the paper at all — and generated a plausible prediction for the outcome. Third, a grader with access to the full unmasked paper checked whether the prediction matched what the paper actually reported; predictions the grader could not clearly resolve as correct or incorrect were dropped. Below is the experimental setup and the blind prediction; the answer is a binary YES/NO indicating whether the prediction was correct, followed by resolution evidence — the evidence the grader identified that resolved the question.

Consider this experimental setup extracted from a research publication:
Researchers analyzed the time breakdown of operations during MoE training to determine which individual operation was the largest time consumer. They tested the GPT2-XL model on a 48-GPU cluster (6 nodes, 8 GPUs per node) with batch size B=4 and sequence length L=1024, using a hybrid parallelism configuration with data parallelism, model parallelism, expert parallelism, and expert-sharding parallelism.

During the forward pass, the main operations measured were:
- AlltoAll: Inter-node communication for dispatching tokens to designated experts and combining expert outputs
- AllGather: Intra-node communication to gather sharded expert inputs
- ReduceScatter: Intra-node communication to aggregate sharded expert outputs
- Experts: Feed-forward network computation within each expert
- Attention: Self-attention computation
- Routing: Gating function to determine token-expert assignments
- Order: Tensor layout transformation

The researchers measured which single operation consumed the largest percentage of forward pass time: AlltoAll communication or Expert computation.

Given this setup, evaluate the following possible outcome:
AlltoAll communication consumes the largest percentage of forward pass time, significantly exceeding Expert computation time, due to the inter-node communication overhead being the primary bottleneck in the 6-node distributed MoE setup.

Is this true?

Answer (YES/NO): YES